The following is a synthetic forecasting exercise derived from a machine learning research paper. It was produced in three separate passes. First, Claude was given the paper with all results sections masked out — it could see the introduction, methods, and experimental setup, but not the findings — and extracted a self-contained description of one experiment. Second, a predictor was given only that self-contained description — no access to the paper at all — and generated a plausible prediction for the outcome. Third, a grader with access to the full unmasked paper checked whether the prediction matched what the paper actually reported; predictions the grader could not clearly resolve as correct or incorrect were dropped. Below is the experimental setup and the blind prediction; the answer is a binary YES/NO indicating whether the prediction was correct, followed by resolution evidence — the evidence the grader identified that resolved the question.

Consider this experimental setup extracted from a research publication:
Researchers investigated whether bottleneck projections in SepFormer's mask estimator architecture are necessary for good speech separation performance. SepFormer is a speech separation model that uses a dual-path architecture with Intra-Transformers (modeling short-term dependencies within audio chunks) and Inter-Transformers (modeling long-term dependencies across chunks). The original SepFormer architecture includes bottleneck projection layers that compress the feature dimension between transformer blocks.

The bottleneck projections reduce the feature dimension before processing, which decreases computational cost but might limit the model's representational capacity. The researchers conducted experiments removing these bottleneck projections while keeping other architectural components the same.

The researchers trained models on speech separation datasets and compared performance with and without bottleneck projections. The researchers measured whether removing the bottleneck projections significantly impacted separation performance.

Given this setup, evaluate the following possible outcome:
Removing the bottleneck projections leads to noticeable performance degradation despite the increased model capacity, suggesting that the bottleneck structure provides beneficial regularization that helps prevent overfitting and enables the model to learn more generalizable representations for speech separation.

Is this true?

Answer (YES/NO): NO